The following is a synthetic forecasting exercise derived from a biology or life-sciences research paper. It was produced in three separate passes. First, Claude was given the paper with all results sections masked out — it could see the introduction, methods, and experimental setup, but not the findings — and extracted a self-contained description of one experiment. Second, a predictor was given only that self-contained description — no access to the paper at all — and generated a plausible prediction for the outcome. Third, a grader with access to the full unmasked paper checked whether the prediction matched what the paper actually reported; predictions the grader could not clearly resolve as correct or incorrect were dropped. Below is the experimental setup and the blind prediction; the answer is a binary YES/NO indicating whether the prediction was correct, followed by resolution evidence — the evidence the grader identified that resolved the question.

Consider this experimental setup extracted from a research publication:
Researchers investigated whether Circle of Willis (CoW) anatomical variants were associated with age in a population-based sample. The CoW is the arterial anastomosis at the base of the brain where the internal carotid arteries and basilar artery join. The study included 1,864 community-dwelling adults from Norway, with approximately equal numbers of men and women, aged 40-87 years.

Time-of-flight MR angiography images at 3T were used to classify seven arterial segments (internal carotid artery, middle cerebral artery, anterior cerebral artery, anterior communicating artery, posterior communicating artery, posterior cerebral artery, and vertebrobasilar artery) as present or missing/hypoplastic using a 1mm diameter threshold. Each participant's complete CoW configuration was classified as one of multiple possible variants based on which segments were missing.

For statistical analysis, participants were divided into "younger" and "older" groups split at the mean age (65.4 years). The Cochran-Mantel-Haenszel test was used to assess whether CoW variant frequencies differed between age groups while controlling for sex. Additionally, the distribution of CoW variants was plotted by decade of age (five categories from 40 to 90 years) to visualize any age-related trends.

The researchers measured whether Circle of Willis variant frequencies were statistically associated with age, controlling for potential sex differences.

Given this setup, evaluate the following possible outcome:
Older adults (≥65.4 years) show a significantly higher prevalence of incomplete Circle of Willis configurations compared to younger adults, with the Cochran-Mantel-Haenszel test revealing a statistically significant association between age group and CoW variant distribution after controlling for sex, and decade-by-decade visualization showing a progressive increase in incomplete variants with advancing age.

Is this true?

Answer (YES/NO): YES